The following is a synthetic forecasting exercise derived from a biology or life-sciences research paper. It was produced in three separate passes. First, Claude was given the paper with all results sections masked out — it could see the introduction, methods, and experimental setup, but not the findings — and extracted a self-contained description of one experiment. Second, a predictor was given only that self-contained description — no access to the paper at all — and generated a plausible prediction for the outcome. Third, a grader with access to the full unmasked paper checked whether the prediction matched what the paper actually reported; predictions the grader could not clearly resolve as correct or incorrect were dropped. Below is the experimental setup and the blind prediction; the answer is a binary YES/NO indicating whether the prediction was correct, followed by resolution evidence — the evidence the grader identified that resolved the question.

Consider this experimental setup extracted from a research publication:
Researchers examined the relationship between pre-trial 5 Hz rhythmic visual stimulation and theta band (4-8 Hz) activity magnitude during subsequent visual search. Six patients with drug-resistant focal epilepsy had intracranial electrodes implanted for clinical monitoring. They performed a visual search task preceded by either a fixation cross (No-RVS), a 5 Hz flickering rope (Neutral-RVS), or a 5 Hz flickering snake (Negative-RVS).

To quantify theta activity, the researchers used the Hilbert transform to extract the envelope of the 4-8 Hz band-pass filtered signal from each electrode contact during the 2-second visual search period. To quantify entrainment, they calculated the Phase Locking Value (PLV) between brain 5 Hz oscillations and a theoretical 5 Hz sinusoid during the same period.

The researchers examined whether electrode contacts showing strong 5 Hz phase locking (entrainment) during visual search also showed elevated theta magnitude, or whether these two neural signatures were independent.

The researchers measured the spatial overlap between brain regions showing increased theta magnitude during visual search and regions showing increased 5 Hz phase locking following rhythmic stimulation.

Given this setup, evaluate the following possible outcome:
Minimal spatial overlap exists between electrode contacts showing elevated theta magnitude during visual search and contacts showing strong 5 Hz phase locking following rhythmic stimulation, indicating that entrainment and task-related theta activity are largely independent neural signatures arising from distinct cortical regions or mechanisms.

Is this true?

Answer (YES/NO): NO